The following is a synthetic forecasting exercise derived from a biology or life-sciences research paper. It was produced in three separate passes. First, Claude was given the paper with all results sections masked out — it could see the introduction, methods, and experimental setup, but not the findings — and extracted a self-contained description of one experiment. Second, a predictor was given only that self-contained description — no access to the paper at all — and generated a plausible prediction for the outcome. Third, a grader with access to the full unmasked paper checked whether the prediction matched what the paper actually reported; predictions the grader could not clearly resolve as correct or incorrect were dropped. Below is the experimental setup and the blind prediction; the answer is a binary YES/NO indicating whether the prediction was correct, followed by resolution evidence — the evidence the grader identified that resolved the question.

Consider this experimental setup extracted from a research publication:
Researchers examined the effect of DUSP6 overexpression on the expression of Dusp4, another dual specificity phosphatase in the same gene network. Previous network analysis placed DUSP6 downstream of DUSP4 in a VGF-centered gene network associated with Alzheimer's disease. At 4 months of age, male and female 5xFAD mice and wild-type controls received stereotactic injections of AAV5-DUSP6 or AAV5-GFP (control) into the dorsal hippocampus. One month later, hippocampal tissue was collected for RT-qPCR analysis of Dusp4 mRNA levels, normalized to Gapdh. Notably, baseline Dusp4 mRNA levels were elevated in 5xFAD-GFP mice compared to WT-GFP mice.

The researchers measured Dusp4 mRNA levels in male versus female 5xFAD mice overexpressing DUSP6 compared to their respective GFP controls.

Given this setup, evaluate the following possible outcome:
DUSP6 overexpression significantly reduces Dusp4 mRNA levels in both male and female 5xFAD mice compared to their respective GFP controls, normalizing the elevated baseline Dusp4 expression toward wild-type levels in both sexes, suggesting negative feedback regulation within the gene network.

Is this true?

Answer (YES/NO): NO